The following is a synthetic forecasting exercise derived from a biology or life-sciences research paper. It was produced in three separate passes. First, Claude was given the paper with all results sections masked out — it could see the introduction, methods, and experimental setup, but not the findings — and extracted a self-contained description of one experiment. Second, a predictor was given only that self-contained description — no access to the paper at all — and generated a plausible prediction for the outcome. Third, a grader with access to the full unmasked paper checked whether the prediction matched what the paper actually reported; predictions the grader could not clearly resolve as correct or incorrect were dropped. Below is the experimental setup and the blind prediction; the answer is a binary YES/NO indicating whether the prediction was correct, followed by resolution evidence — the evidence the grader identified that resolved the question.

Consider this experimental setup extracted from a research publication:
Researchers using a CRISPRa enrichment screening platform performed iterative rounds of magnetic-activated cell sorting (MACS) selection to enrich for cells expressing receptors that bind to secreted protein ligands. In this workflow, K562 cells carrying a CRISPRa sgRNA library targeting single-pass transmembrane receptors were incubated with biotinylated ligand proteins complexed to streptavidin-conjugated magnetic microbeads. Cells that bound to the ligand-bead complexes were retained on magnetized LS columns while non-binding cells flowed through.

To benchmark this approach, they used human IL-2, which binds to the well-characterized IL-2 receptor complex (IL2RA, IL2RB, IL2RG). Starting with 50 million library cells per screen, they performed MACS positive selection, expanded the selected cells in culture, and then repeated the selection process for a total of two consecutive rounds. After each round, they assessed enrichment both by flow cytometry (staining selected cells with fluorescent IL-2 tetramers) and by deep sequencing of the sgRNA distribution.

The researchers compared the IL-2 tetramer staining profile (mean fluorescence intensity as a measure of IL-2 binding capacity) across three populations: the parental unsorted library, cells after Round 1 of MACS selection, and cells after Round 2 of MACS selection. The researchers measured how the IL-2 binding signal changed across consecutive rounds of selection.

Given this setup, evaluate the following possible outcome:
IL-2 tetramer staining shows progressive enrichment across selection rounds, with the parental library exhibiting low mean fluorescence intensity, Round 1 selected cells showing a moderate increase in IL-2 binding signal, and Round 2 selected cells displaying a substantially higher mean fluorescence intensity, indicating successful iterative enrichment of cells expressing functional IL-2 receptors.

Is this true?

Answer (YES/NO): YES